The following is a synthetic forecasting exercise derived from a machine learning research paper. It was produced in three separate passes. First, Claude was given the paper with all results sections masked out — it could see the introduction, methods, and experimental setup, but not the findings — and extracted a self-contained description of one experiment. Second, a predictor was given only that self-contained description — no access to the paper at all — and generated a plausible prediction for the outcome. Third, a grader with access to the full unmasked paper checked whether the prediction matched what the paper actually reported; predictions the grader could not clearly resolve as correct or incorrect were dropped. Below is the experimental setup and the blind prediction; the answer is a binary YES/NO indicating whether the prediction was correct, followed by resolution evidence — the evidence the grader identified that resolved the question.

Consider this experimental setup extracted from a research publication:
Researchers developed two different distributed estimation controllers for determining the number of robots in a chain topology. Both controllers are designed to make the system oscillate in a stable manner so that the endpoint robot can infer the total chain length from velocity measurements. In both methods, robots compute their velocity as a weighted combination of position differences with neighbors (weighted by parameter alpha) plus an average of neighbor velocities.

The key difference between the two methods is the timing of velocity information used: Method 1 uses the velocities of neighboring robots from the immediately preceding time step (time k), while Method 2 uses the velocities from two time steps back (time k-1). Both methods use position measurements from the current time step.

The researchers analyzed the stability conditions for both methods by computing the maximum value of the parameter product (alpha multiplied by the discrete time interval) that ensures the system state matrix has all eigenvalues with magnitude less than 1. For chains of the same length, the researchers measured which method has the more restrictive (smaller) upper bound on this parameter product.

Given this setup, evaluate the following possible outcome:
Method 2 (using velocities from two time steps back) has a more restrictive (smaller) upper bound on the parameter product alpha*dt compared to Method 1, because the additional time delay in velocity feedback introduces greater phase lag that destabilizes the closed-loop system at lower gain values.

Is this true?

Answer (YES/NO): YES